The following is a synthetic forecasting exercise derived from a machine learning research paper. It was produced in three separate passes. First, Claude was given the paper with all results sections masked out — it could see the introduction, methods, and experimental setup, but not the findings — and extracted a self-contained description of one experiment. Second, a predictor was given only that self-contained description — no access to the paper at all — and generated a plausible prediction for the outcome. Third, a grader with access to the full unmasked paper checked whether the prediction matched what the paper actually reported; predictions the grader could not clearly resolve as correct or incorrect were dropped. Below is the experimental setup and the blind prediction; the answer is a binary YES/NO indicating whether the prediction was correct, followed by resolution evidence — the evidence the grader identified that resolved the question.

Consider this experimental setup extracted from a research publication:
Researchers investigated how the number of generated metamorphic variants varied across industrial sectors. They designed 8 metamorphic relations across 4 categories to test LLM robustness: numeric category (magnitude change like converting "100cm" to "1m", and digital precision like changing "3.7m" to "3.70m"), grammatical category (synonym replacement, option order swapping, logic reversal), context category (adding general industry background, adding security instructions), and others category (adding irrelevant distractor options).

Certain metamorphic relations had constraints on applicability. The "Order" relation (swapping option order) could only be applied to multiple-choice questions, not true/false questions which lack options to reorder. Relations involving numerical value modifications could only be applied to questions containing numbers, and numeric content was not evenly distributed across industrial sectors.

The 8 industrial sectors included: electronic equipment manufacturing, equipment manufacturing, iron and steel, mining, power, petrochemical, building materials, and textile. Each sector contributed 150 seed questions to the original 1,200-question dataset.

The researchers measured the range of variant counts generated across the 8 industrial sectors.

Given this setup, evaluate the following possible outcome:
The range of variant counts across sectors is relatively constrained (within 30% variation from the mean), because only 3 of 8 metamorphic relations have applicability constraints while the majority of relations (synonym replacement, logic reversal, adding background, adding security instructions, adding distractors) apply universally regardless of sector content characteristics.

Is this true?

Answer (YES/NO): NO